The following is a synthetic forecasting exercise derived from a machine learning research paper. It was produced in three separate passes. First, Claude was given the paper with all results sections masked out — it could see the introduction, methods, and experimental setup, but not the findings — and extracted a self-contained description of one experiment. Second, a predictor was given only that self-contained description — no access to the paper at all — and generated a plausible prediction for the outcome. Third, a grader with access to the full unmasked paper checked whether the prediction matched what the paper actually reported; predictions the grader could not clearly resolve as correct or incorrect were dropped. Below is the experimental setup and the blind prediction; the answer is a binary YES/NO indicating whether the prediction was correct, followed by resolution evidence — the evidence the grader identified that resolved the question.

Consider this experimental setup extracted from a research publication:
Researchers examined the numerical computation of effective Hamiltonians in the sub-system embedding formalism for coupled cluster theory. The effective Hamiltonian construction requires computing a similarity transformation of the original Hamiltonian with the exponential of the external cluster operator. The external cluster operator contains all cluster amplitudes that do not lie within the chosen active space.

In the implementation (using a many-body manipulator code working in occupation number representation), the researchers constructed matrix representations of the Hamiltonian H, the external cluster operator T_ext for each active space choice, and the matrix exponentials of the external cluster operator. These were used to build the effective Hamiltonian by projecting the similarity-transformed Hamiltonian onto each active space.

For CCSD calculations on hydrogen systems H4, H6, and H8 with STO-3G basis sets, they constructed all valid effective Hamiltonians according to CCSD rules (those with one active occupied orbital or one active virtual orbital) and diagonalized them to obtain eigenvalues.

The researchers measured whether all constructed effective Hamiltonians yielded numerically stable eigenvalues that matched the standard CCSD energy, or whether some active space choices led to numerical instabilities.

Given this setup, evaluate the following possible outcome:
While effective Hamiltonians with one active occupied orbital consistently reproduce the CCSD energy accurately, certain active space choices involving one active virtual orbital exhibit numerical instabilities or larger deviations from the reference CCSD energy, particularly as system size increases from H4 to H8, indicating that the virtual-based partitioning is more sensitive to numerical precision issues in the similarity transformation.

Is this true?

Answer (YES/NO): NO